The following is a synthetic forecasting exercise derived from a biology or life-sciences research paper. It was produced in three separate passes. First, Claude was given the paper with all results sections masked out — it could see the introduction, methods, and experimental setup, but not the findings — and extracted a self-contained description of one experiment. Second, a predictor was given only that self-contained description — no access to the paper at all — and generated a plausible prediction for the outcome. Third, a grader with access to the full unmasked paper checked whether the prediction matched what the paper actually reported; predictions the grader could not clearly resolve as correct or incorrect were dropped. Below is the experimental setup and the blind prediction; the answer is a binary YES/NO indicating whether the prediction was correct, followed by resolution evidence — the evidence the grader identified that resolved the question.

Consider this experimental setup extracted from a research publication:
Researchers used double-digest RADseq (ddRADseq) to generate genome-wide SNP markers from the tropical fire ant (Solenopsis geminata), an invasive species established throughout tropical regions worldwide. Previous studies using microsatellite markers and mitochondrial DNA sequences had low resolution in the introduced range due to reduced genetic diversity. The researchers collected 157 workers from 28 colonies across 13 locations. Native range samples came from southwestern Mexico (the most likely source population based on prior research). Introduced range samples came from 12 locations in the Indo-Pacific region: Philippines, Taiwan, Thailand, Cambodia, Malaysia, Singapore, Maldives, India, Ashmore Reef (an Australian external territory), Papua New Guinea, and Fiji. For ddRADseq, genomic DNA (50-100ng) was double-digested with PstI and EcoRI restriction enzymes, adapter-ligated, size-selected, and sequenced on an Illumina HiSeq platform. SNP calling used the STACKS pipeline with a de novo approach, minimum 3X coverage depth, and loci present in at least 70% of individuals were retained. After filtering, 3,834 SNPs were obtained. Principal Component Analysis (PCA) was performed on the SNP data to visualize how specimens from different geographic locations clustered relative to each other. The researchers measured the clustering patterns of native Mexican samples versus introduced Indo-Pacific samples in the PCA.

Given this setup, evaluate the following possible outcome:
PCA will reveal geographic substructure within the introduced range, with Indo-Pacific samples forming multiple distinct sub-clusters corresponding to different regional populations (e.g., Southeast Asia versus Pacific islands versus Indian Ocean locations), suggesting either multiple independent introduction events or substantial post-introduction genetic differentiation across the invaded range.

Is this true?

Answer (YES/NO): YES